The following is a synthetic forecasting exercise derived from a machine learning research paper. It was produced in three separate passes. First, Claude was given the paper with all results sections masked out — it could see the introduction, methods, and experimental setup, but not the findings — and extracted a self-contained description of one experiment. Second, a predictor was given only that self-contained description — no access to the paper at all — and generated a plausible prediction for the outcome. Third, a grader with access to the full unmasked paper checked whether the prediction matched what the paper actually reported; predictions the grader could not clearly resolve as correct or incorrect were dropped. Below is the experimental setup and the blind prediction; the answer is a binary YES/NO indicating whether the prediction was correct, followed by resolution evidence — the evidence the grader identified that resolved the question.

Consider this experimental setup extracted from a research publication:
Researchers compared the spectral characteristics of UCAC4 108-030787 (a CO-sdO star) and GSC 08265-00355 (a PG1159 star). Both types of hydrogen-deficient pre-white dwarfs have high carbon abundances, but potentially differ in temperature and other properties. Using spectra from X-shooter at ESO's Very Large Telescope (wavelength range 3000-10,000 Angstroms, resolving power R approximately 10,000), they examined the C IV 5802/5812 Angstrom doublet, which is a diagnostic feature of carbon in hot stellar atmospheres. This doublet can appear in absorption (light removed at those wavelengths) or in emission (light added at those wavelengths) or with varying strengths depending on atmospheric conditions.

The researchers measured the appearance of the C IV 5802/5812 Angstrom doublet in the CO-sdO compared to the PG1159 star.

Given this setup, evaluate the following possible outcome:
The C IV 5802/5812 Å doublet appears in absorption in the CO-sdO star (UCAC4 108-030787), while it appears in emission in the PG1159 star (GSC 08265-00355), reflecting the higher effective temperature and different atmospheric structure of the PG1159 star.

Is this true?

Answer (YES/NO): NO